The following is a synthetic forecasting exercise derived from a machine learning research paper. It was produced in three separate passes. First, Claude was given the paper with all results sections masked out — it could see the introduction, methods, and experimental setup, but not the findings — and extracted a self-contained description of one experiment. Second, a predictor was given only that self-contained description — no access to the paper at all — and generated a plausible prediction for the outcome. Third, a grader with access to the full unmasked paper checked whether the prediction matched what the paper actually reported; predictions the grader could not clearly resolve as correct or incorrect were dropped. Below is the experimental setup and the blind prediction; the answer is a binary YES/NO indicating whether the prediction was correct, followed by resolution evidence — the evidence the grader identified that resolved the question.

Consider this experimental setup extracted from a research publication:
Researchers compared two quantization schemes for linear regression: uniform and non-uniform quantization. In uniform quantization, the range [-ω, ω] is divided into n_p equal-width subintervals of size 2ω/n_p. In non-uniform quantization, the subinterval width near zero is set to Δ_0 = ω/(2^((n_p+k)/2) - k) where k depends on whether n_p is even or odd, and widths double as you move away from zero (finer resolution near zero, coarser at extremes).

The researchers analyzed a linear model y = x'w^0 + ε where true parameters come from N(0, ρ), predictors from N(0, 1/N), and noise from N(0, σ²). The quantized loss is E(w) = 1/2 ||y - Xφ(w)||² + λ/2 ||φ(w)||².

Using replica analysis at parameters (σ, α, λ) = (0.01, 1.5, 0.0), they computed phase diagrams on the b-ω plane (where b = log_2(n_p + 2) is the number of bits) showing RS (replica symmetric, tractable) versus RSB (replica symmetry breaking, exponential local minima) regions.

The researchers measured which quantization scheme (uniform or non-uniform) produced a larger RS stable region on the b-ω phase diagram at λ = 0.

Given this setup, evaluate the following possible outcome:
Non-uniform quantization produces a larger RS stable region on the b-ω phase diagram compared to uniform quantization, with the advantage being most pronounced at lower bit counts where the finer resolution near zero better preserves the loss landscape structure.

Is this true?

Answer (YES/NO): YES